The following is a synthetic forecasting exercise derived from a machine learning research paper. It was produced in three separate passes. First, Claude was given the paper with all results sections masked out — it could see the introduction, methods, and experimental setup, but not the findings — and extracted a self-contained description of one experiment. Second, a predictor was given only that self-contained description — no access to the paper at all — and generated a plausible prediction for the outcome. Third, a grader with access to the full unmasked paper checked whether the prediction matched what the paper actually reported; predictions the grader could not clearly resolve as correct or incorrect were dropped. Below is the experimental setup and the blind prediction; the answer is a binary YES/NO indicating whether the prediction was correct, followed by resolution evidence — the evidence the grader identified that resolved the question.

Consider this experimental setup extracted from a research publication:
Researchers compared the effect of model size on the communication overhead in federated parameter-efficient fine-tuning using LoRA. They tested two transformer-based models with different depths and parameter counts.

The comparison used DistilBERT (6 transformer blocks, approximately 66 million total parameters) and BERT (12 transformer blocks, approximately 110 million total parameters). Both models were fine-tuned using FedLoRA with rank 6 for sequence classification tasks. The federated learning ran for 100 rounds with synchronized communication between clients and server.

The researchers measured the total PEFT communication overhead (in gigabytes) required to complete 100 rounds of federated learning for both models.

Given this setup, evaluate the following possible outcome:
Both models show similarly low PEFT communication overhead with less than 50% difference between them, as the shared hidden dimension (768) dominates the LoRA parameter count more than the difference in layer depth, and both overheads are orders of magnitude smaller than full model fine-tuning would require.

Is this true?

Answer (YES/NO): NO